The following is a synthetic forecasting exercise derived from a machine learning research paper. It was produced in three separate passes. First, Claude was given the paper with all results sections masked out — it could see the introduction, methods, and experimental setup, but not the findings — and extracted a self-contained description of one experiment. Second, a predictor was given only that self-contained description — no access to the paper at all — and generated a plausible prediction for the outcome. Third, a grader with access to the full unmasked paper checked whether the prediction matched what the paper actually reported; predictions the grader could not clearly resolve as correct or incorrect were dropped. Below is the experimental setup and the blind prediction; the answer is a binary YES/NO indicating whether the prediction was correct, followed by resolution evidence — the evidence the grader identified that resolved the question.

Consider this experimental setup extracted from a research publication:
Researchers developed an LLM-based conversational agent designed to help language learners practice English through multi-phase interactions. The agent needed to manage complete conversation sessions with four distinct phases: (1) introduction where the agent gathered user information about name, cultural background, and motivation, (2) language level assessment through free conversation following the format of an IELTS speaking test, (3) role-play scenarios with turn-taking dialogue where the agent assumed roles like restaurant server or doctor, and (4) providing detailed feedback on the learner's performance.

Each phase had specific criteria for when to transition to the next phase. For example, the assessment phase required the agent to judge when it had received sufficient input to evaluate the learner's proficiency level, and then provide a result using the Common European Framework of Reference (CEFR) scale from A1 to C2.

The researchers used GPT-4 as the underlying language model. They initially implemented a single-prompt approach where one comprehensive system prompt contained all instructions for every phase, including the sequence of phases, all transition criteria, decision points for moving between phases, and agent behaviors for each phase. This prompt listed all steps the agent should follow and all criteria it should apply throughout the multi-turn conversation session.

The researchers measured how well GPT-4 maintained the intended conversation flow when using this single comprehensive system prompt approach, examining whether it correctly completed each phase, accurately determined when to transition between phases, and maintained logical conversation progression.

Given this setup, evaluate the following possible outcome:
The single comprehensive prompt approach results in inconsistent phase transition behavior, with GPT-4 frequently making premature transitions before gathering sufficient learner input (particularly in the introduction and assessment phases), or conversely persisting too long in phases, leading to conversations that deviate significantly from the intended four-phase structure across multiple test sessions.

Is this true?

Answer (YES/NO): YES